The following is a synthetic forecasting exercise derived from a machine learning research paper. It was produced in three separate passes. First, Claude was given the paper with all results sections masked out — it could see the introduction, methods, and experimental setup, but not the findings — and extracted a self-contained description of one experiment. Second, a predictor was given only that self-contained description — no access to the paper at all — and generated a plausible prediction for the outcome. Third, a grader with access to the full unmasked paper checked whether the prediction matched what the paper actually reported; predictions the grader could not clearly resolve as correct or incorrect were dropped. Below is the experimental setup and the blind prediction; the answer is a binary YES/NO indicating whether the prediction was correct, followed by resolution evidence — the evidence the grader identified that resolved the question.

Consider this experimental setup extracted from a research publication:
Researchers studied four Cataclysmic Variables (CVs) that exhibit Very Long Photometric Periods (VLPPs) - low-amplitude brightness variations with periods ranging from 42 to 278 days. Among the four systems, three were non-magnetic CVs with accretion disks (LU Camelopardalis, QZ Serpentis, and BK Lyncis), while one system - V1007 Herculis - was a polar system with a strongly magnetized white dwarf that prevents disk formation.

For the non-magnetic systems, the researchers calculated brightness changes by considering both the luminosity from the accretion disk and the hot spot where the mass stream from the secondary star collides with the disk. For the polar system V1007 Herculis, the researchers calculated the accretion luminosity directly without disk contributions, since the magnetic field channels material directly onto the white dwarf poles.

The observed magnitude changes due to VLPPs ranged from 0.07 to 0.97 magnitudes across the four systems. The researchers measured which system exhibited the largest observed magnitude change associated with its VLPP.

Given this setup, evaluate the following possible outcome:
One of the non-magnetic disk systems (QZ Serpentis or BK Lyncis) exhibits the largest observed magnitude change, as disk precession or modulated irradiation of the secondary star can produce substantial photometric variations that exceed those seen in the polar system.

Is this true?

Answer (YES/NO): NO